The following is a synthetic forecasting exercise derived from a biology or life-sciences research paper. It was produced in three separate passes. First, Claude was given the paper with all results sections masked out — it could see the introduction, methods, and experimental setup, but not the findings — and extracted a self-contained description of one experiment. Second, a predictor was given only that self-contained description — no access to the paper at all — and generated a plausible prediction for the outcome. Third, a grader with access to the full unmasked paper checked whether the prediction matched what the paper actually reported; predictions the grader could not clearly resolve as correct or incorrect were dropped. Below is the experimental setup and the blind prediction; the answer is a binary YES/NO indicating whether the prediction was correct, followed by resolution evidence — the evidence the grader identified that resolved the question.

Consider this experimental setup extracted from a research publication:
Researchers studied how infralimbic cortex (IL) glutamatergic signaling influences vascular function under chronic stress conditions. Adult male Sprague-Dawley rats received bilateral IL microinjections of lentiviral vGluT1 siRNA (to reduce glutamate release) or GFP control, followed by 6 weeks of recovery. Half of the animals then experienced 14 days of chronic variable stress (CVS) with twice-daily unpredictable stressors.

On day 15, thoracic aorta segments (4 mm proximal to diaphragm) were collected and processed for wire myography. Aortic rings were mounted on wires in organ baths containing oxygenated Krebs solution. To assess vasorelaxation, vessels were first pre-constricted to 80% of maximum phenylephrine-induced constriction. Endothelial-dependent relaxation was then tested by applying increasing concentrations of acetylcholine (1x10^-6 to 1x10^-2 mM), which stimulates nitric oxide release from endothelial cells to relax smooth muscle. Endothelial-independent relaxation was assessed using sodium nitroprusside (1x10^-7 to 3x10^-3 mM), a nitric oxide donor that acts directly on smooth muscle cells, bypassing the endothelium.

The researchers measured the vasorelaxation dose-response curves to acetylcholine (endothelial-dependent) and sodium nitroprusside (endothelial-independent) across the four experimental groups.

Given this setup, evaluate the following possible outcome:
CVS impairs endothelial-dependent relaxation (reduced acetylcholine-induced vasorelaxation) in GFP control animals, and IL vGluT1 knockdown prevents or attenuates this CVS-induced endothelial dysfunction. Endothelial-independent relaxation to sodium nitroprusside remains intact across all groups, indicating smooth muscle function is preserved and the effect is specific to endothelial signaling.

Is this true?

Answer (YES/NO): NO